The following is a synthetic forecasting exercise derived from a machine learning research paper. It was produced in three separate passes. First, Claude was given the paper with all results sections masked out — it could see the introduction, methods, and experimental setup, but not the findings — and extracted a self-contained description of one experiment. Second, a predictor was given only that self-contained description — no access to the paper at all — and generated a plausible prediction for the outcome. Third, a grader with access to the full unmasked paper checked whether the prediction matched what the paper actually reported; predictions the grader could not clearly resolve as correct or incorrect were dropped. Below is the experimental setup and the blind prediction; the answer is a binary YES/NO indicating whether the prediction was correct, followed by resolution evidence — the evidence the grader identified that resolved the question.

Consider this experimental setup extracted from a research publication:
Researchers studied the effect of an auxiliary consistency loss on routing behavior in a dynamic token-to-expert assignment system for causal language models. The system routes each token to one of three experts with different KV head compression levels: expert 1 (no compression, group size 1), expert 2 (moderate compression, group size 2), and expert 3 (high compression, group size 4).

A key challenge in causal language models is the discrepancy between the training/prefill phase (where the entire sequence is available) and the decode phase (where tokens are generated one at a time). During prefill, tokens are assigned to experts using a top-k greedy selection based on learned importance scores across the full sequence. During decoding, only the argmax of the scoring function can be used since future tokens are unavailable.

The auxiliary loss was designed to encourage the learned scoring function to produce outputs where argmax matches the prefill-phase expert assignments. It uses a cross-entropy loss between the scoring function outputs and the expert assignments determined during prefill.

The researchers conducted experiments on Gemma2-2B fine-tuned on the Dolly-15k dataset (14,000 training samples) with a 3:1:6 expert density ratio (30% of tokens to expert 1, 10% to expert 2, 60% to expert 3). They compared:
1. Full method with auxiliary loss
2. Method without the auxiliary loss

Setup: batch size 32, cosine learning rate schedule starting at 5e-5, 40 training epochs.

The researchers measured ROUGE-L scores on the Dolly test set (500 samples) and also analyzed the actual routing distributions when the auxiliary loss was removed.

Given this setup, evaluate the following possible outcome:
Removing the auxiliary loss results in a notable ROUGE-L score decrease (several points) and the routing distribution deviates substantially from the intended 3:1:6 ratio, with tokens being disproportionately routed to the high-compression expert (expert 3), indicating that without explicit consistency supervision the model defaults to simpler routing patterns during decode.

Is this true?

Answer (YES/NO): NO